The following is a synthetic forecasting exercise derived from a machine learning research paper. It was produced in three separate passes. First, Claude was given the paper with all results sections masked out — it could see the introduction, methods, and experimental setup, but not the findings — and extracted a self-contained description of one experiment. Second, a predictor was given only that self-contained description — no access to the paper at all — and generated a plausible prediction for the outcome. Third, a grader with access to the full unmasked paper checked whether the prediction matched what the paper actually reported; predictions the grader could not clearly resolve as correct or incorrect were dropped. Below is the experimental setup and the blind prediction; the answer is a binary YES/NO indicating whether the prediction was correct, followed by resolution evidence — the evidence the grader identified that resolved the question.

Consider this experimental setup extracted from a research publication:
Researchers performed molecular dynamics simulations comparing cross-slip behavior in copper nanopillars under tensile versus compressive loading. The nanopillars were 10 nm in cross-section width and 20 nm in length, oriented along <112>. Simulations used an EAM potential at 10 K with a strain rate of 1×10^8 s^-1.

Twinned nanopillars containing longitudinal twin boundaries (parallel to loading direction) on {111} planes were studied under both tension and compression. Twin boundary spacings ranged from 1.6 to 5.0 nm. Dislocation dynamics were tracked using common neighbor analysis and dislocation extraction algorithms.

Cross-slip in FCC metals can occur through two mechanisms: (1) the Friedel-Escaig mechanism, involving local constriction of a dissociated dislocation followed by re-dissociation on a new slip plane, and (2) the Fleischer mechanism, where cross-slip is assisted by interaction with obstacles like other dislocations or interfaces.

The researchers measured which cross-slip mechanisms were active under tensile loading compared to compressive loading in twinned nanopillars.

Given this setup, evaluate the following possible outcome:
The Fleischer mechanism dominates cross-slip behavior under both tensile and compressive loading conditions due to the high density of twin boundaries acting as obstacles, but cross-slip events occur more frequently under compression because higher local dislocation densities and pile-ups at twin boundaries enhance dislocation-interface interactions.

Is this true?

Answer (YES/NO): NO